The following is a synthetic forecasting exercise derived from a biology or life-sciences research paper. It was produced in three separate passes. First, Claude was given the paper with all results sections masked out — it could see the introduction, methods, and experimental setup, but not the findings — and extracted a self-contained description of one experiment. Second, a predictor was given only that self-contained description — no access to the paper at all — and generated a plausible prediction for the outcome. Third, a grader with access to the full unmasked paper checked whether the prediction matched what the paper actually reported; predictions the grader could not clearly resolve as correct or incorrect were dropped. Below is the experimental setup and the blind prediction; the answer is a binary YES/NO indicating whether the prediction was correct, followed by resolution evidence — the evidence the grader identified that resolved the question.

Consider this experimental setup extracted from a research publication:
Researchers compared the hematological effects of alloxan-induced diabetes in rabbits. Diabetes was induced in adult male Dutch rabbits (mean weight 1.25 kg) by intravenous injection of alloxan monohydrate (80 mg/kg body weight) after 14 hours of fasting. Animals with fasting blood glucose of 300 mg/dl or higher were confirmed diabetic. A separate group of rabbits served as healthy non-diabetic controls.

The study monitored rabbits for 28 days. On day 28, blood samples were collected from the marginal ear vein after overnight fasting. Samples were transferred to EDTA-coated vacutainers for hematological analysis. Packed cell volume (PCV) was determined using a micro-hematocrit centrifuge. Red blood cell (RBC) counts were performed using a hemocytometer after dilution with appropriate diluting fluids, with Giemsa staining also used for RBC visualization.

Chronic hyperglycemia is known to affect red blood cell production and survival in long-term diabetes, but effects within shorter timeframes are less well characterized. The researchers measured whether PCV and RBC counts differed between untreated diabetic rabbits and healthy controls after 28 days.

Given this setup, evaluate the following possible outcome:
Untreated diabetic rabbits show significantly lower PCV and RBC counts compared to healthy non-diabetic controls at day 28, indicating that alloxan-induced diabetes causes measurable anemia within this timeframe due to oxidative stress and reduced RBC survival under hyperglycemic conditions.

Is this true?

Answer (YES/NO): YES